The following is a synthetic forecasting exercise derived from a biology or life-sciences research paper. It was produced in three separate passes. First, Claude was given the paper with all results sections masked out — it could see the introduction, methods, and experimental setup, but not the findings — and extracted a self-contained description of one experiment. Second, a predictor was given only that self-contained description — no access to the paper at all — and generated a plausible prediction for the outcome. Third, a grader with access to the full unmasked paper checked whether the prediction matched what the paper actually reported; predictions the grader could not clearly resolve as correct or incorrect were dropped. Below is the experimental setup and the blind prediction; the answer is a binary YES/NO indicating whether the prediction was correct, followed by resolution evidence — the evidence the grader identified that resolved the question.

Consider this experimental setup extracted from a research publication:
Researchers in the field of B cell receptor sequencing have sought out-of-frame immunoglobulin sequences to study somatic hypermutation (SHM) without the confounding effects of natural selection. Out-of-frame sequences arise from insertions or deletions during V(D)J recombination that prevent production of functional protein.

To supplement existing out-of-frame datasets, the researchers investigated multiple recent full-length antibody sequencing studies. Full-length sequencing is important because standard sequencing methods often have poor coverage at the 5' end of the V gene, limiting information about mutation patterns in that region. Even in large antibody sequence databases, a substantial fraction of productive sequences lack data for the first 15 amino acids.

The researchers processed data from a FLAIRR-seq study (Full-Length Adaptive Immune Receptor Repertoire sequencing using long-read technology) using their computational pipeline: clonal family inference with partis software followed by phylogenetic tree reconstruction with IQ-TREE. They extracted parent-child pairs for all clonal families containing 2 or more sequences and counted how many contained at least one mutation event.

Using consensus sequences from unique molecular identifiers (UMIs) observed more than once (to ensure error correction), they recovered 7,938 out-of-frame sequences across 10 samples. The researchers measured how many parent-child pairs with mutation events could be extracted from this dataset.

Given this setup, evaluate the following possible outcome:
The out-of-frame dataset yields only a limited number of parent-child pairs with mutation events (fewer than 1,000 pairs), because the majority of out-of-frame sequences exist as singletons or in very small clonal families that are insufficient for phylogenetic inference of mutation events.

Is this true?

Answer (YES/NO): YES